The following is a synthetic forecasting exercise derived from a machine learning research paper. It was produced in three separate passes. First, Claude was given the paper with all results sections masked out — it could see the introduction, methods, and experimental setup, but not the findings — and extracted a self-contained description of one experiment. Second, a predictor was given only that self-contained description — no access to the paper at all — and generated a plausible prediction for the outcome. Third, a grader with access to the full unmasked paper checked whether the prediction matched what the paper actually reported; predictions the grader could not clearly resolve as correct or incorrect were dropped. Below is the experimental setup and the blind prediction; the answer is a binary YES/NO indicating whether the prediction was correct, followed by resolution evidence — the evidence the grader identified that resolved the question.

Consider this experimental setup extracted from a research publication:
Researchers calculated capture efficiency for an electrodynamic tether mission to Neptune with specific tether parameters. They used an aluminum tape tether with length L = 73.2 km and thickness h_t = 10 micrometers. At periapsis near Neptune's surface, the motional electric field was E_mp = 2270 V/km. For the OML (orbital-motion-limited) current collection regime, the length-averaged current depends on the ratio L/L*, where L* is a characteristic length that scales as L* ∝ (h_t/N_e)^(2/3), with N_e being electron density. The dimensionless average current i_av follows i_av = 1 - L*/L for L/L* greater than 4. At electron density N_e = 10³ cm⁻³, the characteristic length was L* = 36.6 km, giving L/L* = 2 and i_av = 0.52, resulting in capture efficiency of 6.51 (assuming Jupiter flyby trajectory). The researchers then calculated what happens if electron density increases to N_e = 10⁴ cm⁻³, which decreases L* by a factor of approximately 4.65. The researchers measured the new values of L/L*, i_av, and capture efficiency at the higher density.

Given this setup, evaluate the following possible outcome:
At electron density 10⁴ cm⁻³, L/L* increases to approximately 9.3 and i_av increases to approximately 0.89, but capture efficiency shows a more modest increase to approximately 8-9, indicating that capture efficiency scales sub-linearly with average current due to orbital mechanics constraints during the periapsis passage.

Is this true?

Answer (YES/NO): NO